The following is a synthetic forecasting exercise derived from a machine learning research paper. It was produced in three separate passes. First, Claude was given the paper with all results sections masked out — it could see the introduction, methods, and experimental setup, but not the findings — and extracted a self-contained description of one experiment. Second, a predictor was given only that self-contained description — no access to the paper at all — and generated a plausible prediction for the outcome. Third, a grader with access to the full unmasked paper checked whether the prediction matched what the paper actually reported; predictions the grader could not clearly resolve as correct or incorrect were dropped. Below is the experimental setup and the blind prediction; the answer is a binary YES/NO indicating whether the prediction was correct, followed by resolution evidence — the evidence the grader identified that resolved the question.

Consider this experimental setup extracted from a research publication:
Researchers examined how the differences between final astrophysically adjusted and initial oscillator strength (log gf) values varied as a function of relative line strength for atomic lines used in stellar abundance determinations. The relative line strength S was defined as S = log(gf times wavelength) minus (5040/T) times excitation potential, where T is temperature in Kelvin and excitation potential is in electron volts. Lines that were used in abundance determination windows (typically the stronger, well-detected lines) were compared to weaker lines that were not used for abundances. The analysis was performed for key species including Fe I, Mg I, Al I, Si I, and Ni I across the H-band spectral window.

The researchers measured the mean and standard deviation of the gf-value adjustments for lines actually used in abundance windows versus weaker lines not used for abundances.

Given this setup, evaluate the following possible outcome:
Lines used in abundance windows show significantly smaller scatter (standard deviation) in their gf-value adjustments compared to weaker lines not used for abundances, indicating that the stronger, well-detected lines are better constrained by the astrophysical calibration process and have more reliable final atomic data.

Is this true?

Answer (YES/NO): YES